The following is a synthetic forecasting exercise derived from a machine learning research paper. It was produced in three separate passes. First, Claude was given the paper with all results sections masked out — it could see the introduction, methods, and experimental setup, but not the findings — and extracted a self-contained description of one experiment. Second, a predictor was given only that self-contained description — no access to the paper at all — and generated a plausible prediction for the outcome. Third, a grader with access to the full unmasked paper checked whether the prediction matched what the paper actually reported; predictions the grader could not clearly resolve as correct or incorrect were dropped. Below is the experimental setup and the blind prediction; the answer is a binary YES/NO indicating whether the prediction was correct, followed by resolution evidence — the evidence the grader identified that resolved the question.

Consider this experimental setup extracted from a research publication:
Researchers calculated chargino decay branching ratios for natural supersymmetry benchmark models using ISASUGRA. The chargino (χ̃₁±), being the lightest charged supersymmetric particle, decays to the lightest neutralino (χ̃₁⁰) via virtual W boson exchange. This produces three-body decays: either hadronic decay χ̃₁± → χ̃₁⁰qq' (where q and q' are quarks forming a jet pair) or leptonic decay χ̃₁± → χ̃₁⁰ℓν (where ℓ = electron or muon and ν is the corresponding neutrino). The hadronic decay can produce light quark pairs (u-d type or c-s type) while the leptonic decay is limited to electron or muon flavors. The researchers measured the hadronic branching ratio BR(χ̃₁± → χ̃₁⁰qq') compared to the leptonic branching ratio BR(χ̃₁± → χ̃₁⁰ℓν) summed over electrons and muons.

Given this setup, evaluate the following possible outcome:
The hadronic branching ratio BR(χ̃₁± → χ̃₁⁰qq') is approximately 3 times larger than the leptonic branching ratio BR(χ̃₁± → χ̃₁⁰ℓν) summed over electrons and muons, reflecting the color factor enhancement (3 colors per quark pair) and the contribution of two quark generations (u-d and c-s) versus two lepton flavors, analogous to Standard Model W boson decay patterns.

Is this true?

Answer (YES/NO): YES